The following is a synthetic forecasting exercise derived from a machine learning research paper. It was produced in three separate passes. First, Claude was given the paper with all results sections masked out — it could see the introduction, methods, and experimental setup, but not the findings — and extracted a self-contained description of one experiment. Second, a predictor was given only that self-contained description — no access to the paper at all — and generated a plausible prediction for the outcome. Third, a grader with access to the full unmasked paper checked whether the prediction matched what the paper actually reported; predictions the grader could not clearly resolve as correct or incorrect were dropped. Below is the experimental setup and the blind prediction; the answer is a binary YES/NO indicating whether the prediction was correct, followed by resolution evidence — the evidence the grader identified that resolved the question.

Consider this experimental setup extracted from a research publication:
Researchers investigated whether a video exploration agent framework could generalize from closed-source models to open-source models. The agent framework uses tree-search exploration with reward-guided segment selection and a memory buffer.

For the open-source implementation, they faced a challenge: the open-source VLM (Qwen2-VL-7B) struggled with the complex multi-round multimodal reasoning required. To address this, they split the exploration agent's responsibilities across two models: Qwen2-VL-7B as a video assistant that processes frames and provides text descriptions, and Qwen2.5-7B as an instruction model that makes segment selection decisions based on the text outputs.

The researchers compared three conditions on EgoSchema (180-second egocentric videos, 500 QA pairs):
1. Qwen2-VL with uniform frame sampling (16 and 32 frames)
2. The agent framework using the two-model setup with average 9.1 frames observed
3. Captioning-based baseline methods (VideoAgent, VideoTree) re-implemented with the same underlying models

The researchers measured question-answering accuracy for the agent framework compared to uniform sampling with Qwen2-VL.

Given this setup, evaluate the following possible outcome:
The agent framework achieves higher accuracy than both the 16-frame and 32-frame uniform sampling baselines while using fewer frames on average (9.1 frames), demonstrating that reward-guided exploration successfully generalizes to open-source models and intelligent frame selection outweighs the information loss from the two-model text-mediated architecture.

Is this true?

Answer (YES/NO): YES